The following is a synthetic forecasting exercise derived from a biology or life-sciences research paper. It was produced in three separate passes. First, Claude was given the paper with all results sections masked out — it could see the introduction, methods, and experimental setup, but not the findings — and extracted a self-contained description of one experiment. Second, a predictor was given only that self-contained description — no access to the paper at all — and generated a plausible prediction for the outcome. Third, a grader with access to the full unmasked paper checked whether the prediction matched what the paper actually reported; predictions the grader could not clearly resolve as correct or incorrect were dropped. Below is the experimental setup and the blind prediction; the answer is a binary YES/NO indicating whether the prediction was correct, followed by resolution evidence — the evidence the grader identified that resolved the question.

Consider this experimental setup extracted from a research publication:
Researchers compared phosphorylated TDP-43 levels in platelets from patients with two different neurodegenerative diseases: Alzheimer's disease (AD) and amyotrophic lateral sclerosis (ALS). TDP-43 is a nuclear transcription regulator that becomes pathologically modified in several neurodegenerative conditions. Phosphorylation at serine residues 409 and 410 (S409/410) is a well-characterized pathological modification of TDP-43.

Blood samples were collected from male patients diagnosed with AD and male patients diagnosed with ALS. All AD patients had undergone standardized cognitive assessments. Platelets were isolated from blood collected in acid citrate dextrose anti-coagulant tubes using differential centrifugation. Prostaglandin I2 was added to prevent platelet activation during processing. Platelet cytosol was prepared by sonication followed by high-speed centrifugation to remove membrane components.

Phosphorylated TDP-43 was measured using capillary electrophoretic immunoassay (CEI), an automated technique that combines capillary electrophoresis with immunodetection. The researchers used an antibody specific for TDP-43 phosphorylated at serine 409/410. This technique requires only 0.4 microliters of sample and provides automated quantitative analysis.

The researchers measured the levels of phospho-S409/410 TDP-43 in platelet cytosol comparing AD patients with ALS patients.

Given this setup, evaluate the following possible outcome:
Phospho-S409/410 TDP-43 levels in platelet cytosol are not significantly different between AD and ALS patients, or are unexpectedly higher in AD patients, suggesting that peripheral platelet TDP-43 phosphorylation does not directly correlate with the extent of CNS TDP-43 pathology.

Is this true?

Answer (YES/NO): NO